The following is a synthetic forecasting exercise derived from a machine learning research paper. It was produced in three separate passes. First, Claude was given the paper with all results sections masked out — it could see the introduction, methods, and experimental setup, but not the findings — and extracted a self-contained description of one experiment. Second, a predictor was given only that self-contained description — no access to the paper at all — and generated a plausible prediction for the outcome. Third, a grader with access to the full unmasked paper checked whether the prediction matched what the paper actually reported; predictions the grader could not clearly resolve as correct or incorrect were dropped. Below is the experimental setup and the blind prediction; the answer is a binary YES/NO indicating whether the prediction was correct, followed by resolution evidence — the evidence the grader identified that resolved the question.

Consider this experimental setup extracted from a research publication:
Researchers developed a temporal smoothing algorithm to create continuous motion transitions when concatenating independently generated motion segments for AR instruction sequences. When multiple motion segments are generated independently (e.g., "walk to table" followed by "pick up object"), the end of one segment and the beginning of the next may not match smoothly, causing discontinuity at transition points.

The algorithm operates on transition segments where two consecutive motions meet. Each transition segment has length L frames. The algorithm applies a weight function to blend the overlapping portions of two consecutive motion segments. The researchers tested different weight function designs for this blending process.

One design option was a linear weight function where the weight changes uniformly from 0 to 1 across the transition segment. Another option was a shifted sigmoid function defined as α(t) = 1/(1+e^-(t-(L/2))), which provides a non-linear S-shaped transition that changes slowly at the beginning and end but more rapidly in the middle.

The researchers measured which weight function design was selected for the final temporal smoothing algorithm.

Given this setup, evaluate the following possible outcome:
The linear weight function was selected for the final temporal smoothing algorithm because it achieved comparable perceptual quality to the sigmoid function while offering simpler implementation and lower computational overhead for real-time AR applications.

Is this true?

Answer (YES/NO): NO